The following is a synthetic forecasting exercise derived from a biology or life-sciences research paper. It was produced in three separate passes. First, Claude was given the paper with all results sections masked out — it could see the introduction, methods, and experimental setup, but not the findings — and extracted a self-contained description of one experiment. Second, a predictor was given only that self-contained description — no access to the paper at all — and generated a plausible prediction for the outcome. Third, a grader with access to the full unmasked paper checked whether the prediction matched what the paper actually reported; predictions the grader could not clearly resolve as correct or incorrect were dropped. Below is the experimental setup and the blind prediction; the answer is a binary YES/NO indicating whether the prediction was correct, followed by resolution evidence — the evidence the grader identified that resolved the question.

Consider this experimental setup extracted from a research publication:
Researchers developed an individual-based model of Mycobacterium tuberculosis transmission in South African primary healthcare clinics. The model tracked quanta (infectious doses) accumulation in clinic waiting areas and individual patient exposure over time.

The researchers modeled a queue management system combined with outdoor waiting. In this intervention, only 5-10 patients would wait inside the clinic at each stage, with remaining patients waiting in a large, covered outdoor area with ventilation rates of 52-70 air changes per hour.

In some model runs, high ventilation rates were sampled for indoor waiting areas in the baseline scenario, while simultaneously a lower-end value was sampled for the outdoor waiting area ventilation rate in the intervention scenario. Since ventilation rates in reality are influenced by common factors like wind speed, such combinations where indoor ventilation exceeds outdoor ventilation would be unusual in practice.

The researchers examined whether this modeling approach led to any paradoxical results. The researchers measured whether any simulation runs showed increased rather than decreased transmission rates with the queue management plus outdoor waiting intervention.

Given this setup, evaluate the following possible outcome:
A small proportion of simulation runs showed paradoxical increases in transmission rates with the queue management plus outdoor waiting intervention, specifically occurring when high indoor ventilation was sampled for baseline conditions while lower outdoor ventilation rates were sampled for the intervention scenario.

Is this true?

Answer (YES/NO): YES